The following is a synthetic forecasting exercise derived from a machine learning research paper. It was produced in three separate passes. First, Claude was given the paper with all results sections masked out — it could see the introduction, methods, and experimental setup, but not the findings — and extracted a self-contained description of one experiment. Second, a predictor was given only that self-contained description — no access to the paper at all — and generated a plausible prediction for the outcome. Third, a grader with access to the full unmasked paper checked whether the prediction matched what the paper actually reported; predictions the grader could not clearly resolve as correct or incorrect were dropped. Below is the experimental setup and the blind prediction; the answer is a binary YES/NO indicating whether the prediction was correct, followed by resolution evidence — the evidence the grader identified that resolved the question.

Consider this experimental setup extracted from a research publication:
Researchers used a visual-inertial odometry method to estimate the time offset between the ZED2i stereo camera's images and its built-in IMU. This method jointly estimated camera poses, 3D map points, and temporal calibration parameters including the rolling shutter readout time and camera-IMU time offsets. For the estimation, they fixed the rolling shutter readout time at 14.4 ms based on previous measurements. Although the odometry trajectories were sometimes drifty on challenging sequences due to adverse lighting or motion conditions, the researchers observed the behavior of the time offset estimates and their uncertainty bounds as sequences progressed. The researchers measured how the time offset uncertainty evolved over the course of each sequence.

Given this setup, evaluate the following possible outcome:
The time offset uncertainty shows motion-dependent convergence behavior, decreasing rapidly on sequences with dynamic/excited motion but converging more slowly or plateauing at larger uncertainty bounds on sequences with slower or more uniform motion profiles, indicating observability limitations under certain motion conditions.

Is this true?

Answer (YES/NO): NO